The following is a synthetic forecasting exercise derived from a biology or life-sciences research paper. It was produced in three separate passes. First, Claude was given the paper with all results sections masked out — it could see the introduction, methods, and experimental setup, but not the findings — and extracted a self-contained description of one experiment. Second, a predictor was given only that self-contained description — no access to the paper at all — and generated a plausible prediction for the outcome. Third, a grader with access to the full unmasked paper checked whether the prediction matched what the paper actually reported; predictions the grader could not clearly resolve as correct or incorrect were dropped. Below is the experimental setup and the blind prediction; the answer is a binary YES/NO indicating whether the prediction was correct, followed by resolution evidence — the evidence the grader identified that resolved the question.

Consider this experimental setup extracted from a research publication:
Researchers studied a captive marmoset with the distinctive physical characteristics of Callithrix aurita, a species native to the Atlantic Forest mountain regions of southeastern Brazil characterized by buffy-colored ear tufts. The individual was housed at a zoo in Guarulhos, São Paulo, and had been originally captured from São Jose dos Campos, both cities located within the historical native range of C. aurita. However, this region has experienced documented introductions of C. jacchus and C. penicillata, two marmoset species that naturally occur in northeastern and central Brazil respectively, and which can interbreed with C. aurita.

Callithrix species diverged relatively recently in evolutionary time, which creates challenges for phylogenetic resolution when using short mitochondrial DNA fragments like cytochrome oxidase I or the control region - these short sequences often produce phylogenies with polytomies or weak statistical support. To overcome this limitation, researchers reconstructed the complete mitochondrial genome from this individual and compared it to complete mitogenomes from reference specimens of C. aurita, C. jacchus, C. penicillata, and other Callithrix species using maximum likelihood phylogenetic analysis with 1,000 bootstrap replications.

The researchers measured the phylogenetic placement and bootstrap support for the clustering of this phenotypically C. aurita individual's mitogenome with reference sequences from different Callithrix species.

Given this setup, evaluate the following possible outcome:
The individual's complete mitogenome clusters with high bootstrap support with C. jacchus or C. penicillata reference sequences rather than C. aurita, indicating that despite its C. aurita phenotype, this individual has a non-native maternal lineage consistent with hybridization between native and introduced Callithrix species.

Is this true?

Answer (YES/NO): YES